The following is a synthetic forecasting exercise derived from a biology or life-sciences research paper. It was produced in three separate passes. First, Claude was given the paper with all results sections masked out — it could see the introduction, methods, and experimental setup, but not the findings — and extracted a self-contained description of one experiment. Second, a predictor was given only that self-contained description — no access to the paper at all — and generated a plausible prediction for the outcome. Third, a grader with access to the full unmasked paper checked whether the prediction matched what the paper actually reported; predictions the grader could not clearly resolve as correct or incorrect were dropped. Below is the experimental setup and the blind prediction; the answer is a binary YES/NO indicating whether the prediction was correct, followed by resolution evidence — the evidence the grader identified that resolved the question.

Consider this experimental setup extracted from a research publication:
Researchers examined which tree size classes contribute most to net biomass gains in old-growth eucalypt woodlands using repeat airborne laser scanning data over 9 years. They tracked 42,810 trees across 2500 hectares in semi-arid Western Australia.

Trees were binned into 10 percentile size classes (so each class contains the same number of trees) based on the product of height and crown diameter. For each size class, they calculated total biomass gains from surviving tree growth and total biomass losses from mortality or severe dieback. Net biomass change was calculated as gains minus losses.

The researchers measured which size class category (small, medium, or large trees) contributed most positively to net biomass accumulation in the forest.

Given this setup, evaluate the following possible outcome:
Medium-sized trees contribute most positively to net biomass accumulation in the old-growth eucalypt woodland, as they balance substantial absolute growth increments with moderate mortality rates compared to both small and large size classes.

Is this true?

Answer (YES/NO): YES